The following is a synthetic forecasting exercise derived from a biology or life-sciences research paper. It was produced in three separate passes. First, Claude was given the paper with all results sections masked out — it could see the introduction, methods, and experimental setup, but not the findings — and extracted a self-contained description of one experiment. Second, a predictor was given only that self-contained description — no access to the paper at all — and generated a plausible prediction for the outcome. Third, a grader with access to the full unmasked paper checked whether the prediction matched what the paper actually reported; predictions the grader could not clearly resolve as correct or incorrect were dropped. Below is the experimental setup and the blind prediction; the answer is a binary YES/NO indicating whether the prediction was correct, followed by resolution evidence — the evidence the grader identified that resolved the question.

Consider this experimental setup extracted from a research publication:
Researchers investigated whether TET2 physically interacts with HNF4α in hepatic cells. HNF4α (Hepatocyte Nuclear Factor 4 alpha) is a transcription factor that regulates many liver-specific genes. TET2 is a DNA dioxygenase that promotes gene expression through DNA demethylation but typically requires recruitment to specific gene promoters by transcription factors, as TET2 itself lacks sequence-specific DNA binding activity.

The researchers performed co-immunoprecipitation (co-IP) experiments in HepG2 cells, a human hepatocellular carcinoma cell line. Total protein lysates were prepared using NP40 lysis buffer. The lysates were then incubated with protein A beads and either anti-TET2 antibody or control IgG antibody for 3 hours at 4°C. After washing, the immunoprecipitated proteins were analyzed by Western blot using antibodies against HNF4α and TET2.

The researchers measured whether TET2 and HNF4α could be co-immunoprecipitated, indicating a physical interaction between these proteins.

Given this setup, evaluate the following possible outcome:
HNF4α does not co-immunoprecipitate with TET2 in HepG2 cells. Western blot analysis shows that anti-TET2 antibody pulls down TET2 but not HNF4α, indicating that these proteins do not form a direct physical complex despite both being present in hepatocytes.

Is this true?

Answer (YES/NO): NO